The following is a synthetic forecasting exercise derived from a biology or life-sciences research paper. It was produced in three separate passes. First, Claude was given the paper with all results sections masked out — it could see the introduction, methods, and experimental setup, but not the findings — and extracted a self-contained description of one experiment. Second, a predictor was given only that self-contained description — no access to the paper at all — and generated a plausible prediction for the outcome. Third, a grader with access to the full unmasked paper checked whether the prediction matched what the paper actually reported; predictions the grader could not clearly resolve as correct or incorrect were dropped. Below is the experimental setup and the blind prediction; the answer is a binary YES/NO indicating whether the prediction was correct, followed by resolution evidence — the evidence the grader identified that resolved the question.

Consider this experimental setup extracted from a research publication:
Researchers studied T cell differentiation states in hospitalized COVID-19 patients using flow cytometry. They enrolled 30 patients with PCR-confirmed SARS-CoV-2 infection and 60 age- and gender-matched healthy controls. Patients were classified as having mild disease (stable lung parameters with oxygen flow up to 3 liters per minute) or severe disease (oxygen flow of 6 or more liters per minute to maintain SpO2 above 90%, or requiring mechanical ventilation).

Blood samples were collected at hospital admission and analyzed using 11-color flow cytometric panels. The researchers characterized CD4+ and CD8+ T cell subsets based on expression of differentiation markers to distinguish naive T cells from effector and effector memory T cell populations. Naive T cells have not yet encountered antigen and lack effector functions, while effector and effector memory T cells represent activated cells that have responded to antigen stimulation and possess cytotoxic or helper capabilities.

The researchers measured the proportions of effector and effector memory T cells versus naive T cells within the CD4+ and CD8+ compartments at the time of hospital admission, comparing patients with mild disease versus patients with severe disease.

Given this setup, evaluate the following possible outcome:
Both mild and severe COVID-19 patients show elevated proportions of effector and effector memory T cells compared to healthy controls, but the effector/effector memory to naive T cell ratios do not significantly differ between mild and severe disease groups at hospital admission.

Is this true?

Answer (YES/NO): NO